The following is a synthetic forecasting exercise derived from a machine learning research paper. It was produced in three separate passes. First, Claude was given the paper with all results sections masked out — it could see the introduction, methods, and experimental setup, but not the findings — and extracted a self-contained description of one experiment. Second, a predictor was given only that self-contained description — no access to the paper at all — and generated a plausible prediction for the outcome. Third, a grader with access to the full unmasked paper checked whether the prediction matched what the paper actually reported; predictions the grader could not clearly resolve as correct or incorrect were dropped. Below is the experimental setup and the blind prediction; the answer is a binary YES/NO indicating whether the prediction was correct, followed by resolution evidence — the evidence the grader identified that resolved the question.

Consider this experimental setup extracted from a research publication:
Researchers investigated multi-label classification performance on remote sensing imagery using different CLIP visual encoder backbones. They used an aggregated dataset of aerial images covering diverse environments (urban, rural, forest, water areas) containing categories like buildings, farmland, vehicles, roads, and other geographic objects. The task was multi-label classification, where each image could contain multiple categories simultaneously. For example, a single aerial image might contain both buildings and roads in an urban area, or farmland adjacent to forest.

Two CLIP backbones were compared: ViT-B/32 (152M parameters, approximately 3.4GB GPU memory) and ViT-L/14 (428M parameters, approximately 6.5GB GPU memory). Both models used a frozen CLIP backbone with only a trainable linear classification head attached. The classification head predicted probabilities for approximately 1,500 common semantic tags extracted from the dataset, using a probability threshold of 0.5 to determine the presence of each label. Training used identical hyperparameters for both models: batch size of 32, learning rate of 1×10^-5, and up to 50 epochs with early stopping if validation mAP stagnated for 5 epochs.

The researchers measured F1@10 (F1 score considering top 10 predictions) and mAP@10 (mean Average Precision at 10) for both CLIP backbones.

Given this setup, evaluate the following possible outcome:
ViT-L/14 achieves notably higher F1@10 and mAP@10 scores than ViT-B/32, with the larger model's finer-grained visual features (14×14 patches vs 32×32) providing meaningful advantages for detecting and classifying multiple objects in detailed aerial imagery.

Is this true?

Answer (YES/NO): YES